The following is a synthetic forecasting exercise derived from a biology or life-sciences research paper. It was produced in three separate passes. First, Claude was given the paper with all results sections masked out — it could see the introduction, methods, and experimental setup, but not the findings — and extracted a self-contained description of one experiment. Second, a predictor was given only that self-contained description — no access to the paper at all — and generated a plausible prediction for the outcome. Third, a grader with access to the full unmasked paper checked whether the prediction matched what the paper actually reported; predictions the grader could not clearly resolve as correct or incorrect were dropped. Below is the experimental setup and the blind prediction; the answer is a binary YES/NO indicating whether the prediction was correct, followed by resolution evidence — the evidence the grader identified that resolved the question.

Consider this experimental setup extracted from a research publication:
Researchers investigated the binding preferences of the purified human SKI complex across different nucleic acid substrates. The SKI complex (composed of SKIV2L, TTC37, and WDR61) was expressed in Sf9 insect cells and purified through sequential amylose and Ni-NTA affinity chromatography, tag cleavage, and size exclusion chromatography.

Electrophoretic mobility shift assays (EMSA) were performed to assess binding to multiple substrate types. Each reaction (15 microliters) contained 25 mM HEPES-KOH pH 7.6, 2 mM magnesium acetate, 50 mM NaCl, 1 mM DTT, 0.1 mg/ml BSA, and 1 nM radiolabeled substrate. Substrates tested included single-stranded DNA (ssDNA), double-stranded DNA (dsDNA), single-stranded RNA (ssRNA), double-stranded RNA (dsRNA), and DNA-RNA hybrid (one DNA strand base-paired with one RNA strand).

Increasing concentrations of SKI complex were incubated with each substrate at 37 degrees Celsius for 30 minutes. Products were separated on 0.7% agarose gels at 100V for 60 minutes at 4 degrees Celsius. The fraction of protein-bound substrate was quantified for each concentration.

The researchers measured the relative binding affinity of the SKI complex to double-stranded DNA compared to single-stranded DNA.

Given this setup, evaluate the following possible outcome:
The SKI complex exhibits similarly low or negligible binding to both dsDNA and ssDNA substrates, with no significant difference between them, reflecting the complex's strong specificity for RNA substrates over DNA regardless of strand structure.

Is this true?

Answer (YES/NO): NO